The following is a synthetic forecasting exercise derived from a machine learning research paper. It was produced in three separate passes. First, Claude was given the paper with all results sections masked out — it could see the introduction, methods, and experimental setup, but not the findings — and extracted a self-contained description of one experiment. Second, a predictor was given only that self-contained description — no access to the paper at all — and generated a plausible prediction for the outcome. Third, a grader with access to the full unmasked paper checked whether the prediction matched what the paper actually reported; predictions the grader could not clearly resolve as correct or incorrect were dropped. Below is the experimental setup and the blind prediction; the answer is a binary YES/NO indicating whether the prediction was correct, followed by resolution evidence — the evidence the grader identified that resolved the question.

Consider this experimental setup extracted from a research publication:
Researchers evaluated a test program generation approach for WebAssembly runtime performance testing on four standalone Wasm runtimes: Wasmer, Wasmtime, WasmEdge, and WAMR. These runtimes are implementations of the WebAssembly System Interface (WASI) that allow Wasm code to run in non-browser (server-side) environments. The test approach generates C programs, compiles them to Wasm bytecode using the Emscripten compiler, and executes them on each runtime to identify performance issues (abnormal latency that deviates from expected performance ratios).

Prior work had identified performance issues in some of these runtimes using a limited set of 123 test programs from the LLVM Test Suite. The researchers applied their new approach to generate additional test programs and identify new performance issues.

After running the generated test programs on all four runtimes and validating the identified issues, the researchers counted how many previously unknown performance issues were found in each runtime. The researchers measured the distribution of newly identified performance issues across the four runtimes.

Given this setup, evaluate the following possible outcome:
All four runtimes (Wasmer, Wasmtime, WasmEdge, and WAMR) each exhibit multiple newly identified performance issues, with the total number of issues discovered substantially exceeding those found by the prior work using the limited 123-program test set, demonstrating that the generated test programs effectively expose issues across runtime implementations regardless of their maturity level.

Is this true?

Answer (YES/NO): NO